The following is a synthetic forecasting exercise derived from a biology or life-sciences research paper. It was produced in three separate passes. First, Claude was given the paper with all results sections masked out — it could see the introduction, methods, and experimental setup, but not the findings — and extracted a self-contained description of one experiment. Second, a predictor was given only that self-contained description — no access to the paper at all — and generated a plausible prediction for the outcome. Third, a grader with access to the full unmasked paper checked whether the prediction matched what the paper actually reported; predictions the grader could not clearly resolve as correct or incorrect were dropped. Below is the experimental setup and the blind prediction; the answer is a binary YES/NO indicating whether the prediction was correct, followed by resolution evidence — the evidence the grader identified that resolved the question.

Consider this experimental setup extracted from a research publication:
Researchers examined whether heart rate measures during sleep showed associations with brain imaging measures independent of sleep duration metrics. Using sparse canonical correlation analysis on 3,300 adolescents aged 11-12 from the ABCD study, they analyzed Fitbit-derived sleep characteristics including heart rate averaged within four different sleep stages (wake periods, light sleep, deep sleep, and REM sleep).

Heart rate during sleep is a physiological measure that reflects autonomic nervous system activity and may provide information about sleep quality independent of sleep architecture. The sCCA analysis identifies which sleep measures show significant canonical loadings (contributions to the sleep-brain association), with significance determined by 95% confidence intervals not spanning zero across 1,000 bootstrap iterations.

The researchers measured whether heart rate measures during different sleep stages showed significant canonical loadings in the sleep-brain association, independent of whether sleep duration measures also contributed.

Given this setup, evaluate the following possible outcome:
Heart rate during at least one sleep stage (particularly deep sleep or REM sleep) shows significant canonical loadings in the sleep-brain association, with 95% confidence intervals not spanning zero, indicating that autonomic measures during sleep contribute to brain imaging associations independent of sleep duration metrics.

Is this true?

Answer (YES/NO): YES